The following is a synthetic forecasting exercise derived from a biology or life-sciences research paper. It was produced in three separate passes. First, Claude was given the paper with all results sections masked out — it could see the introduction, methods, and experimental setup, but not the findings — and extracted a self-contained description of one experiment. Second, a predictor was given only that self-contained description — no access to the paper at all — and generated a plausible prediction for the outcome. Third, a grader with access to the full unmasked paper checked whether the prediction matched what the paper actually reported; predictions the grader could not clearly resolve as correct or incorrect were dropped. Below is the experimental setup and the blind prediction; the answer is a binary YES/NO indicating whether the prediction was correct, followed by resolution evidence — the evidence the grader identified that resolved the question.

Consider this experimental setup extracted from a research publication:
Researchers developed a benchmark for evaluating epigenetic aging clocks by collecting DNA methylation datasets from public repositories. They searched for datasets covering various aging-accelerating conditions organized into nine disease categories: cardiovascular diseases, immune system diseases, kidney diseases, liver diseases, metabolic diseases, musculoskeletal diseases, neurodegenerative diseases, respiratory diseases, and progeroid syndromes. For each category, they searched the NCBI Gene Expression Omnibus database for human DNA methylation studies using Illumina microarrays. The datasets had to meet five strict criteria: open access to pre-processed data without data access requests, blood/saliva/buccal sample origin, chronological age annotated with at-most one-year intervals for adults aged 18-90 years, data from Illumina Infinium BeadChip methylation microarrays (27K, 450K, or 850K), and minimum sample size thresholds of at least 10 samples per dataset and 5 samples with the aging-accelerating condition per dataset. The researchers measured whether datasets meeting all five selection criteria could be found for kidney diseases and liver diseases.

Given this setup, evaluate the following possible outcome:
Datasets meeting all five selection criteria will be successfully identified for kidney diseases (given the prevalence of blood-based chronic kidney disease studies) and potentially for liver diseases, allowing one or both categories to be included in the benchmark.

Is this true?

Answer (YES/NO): NO